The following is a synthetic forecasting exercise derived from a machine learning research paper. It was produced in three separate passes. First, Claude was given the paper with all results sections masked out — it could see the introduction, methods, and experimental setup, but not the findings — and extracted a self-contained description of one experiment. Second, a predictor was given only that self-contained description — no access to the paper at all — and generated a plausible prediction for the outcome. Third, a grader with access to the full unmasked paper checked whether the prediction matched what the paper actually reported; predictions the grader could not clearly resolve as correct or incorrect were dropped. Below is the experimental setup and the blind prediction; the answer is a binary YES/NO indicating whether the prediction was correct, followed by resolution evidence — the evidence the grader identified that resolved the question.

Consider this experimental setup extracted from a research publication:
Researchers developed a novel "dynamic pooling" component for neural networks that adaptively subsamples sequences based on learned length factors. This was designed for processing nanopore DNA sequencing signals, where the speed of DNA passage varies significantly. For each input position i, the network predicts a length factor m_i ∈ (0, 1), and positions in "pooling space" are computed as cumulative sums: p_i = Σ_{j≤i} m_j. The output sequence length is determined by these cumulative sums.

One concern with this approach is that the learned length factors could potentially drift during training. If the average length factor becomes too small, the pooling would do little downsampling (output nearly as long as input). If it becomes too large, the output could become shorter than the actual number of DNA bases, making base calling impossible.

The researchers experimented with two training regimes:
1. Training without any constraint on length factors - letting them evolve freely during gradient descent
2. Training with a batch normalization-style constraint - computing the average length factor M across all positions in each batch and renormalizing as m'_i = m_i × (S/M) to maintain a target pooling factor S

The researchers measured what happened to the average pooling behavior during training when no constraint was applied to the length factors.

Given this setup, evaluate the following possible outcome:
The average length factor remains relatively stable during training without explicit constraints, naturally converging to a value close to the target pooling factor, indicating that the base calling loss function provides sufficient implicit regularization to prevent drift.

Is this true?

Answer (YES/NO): NO